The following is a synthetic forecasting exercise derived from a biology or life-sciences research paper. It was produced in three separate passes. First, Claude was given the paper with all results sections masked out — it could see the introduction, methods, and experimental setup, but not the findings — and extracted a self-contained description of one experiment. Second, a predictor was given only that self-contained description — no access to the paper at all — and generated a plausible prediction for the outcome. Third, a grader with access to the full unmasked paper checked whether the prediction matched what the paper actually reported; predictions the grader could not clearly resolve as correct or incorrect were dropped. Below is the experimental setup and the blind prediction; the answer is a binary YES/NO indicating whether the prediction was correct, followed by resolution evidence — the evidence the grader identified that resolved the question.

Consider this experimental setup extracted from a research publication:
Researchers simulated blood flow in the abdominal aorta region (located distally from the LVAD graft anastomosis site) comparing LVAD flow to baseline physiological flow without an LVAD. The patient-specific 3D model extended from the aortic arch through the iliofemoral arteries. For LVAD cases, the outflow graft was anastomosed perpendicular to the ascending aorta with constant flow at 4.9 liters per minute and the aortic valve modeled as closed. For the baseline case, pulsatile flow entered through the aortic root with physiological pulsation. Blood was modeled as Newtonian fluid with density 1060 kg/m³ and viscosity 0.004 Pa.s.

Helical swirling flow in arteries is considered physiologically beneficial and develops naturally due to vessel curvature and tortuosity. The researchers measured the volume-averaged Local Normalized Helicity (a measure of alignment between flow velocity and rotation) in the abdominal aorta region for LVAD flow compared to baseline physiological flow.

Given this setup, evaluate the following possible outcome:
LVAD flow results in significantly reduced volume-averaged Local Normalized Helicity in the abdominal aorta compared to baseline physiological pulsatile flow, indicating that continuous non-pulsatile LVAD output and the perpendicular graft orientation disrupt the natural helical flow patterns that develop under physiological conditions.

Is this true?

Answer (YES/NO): NO